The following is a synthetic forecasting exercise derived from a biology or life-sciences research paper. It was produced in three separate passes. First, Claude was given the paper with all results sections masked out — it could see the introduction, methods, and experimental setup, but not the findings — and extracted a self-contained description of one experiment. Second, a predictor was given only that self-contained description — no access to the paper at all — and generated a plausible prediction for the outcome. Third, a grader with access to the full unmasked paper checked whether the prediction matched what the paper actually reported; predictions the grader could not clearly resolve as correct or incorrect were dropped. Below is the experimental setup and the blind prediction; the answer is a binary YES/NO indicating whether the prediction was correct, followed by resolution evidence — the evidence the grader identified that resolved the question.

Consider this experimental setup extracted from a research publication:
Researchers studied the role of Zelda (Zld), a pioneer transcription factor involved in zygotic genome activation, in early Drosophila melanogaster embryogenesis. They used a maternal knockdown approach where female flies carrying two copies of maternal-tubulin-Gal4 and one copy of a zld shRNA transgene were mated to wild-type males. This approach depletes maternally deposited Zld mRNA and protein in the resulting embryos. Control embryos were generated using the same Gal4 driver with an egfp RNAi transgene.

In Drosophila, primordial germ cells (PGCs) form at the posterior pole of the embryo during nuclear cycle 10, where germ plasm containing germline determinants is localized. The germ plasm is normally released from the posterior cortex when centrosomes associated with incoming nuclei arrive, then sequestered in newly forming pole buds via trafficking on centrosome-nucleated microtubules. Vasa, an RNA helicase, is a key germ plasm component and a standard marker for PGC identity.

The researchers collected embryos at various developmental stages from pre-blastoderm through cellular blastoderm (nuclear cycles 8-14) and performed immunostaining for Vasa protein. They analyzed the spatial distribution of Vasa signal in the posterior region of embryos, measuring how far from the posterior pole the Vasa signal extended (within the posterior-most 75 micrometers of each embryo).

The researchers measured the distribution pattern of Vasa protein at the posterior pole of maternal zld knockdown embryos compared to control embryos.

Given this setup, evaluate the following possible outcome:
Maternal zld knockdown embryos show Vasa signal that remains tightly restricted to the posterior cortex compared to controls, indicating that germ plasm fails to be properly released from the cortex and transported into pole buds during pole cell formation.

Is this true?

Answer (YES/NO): NO